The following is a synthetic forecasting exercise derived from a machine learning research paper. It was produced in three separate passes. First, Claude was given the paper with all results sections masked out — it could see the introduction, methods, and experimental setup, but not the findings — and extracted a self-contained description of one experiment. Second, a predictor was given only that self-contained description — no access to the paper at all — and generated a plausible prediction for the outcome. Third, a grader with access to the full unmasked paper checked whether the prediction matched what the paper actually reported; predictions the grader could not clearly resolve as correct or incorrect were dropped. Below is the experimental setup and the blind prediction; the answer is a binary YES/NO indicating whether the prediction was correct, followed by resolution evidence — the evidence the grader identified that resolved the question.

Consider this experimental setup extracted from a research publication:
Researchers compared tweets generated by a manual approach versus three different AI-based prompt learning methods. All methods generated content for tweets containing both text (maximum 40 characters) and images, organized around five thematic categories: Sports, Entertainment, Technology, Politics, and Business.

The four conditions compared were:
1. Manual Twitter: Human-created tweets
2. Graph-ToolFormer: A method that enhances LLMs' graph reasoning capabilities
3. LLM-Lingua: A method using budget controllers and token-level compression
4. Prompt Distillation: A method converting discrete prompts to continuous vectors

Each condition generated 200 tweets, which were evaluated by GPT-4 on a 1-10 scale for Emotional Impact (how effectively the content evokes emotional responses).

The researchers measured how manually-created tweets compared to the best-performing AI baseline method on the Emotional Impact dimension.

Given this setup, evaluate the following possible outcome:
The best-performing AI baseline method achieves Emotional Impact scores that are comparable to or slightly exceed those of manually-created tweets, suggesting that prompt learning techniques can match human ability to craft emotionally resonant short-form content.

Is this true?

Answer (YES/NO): NO